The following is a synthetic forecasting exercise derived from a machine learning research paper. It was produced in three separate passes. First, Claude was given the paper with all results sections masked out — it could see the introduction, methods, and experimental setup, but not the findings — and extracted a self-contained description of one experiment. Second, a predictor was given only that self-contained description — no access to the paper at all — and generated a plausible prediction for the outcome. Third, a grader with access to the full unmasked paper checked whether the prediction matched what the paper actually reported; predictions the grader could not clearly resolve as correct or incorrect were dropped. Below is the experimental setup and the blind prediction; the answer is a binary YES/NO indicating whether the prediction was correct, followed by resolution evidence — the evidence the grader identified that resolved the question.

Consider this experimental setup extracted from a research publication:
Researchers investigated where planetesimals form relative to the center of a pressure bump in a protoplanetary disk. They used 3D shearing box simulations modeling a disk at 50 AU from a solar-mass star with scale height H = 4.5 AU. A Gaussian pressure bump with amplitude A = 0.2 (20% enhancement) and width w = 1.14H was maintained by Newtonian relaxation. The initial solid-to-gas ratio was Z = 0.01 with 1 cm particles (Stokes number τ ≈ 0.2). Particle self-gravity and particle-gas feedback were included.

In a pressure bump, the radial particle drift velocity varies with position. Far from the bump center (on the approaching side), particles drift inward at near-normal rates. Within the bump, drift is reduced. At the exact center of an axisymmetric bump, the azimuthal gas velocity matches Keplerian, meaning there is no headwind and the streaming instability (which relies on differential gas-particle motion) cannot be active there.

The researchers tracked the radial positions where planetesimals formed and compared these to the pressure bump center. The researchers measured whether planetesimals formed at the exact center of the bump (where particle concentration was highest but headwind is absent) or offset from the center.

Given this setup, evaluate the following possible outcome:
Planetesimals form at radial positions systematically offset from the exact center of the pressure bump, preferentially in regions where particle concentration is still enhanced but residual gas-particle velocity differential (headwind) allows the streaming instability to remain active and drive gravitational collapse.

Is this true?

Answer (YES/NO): YES